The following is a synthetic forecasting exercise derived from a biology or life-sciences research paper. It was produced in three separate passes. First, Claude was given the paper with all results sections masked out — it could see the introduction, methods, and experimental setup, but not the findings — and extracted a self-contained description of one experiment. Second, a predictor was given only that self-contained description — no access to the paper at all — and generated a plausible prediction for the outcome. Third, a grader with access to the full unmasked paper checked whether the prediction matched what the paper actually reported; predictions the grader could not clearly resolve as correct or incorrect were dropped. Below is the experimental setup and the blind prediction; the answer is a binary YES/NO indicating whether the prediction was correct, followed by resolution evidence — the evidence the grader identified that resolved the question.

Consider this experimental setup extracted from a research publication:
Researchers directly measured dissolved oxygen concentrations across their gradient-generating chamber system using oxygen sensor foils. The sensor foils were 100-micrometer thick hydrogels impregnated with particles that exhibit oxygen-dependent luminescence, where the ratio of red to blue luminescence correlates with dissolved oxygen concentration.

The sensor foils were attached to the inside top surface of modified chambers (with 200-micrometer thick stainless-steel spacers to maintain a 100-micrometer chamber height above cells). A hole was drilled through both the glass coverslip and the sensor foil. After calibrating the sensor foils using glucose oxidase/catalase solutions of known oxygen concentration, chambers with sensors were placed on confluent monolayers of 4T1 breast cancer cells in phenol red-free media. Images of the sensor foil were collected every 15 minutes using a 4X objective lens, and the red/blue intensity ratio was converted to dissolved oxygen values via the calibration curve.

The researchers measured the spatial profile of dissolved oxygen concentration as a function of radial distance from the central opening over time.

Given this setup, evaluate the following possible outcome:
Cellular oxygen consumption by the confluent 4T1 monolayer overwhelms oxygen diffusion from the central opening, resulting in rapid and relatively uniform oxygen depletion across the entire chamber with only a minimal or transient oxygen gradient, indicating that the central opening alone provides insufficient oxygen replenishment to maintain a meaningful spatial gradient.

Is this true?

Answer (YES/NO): NO